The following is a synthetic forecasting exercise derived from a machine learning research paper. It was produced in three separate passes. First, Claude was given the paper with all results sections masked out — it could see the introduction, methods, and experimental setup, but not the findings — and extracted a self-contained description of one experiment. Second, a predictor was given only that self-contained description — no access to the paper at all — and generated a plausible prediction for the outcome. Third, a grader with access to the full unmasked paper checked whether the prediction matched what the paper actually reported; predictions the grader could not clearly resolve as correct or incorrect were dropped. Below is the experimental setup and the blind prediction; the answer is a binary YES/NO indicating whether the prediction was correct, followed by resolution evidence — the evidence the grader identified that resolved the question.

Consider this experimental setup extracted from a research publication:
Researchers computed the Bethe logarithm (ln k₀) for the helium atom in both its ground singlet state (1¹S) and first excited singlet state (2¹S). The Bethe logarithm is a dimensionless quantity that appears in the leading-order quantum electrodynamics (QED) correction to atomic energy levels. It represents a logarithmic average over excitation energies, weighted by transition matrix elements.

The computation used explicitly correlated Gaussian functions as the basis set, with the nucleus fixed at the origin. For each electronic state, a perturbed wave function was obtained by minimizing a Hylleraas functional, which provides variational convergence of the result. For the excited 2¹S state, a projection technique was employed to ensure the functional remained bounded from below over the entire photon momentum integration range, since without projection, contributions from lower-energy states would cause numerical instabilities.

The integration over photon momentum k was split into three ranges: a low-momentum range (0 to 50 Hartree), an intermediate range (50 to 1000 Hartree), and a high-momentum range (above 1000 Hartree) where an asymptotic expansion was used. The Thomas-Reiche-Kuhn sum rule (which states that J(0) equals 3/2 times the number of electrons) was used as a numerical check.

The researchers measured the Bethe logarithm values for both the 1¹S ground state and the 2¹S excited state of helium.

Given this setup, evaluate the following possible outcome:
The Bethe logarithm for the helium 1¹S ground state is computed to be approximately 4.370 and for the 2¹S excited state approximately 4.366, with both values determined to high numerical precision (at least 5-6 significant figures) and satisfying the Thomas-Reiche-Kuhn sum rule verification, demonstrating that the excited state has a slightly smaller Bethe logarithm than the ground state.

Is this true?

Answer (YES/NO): YES